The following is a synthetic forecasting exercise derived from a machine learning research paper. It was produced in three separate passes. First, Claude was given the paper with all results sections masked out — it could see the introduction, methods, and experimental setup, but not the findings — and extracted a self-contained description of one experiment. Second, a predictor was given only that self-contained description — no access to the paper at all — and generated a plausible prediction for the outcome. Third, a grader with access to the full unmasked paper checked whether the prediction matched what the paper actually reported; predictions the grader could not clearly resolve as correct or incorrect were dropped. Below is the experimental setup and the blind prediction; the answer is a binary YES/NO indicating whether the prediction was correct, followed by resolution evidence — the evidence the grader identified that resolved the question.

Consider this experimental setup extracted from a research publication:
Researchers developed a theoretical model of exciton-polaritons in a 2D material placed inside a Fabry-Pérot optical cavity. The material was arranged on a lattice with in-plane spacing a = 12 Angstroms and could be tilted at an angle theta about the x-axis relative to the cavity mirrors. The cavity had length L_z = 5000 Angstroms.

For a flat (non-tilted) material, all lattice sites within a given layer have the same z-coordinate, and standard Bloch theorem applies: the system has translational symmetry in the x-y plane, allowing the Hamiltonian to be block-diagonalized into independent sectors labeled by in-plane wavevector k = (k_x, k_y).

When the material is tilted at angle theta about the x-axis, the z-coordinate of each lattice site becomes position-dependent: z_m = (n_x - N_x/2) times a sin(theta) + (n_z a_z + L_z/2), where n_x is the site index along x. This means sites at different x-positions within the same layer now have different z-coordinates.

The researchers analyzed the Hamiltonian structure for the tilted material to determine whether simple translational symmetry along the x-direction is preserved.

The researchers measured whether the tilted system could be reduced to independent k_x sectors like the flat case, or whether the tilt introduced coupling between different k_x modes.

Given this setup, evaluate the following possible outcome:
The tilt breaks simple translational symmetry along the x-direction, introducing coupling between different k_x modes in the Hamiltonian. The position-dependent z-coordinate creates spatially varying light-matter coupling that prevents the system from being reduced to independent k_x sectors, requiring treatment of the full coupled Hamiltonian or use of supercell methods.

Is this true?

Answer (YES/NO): YES